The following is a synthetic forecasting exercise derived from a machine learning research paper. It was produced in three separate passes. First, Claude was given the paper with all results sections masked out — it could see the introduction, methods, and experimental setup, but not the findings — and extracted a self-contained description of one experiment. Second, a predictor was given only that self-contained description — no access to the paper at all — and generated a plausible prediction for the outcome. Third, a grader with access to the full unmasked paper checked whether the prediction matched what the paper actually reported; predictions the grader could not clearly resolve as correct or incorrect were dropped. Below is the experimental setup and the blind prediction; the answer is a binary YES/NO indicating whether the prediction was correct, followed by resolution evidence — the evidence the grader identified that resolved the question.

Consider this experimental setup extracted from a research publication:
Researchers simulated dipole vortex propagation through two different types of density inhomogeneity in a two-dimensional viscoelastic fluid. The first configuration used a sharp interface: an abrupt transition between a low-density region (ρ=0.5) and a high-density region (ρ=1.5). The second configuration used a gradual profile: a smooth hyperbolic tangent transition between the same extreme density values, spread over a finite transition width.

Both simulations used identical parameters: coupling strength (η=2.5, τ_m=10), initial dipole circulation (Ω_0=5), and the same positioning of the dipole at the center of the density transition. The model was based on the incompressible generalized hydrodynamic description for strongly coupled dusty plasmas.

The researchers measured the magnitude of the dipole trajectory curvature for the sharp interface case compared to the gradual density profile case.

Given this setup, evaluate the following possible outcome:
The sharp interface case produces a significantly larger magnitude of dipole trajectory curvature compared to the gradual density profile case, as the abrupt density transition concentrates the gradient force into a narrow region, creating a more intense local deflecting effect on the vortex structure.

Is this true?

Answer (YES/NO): NO